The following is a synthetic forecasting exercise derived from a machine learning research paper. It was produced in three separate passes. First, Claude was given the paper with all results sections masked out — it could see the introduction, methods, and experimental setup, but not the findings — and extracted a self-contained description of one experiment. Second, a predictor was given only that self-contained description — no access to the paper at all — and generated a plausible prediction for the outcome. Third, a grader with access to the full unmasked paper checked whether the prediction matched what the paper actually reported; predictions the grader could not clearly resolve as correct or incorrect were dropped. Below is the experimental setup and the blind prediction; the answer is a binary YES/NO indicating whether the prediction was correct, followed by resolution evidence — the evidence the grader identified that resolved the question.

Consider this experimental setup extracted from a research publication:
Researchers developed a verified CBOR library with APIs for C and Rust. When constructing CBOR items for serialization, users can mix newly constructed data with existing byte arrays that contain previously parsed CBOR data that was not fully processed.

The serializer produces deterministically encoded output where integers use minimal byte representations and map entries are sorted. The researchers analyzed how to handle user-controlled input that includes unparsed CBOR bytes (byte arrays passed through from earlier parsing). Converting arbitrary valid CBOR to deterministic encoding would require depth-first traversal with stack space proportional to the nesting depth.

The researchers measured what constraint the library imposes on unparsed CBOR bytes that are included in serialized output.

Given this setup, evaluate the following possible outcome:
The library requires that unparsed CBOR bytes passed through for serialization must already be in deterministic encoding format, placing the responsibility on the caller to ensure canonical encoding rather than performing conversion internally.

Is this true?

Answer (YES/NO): YES